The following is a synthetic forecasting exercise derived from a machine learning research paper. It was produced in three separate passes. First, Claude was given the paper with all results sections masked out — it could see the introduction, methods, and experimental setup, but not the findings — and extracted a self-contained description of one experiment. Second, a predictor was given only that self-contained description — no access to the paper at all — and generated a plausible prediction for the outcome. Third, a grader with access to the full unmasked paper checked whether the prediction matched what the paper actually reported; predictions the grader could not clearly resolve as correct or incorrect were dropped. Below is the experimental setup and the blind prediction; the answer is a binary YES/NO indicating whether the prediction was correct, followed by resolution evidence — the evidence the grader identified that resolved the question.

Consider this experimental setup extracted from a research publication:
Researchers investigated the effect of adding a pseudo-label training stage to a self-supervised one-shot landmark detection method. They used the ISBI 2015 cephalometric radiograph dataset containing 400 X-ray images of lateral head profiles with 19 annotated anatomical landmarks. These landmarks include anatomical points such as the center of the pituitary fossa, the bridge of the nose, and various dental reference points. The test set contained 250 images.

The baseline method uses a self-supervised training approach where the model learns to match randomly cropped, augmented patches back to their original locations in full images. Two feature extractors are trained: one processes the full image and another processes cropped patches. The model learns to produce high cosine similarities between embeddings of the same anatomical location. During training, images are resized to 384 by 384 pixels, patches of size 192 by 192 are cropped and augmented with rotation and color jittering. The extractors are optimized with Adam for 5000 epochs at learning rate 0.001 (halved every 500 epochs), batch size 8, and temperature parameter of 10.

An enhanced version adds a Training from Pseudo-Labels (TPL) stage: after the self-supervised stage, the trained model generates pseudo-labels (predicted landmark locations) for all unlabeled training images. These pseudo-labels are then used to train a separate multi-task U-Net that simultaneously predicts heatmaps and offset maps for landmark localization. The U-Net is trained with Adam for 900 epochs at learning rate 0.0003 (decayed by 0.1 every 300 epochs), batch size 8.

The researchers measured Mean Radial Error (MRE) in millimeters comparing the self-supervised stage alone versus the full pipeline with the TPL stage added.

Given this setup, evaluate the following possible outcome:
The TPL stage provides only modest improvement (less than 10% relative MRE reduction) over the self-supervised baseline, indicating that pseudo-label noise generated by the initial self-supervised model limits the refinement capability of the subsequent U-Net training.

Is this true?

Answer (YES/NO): NO